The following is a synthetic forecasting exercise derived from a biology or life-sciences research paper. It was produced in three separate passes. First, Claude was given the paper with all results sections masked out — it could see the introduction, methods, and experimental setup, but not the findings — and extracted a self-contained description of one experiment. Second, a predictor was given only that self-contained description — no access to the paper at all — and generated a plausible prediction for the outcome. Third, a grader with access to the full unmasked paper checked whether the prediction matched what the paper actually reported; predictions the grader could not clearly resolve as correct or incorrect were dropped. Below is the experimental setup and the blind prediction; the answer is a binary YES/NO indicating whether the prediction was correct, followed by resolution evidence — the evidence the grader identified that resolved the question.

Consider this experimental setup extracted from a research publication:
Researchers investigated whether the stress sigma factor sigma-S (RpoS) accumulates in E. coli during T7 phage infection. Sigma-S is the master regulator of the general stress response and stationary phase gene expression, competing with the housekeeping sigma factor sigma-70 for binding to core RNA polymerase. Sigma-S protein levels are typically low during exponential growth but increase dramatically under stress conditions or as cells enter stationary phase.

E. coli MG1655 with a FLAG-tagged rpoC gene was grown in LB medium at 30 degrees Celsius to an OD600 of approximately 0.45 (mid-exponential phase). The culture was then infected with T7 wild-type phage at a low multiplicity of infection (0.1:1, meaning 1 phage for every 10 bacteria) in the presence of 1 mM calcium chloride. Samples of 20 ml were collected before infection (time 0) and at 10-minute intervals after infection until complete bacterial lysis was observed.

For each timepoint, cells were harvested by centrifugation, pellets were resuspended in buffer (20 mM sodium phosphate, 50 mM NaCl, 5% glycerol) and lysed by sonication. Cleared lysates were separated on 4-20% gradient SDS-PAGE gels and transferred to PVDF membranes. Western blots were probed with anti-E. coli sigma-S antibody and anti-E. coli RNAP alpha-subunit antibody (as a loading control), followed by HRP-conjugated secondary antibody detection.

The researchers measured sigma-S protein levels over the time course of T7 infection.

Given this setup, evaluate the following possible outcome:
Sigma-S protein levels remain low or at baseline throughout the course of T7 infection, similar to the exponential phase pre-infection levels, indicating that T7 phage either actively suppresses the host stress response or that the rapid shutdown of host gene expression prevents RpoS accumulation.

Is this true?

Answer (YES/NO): NO